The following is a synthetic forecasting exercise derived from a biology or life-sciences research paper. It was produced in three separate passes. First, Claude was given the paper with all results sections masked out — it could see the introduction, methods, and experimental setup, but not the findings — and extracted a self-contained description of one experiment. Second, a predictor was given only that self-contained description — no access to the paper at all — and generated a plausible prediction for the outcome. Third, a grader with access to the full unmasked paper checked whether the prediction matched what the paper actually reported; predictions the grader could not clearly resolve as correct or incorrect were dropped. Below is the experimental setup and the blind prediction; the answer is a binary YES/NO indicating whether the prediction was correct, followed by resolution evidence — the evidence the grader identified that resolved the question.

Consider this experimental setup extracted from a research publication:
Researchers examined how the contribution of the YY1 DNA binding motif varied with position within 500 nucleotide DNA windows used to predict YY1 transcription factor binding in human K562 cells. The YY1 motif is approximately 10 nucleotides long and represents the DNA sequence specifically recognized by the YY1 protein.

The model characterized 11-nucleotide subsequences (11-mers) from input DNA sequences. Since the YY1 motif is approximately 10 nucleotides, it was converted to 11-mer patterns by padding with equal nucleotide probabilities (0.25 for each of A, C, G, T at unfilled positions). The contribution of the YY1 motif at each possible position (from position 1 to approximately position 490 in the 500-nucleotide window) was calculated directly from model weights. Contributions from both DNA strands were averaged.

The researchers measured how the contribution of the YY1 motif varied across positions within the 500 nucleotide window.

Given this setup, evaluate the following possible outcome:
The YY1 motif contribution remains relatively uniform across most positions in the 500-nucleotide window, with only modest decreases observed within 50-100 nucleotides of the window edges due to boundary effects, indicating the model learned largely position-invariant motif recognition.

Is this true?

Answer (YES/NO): NO